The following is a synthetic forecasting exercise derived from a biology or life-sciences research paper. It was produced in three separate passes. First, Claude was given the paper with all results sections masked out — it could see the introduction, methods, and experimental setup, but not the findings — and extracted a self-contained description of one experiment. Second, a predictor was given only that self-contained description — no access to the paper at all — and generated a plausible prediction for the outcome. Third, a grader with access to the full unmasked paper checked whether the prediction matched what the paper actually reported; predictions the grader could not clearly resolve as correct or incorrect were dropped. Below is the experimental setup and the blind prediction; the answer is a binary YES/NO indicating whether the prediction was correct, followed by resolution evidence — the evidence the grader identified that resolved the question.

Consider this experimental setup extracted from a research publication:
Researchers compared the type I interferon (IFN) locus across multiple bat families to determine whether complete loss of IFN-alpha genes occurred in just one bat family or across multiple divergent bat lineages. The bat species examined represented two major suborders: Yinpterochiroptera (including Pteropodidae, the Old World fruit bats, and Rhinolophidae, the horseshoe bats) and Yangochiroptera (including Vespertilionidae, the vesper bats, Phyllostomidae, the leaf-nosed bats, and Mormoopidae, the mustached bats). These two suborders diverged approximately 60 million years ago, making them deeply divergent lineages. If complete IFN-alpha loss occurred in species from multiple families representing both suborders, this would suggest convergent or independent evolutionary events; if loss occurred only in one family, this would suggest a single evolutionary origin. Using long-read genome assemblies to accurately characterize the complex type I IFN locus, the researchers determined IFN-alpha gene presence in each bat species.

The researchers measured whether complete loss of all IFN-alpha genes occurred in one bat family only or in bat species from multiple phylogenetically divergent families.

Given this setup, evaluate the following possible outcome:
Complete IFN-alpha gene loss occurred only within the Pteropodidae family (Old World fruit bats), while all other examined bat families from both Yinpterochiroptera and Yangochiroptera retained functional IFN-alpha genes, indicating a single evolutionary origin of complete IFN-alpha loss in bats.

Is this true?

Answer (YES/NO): NO